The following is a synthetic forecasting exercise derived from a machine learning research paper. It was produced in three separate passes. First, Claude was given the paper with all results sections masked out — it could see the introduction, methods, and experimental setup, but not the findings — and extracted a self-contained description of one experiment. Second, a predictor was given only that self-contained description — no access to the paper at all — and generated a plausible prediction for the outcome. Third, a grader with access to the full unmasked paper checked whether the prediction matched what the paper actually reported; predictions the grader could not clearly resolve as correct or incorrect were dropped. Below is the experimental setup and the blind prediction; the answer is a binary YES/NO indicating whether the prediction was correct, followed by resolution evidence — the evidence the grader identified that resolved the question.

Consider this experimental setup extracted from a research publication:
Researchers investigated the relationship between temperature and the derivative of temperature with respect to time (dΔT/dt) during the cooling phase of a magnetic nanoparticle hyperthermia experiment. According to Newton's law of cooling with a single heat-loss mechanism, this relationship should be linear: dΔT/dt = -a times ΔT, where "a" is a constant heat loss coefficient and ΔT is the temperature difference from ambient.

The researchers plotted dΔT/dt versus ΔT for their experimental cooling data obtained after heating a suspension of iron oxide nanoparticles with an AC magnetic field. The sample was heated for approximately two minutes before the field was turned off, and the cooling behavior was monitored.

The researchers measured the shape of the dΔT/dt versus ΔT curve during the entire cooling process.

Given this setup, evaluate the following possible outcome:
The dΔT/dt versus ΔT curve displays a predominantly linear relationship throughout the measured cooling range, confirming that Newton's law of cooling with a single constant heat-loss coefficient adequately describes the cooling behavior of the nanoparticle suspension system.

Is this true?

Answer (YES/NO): NO